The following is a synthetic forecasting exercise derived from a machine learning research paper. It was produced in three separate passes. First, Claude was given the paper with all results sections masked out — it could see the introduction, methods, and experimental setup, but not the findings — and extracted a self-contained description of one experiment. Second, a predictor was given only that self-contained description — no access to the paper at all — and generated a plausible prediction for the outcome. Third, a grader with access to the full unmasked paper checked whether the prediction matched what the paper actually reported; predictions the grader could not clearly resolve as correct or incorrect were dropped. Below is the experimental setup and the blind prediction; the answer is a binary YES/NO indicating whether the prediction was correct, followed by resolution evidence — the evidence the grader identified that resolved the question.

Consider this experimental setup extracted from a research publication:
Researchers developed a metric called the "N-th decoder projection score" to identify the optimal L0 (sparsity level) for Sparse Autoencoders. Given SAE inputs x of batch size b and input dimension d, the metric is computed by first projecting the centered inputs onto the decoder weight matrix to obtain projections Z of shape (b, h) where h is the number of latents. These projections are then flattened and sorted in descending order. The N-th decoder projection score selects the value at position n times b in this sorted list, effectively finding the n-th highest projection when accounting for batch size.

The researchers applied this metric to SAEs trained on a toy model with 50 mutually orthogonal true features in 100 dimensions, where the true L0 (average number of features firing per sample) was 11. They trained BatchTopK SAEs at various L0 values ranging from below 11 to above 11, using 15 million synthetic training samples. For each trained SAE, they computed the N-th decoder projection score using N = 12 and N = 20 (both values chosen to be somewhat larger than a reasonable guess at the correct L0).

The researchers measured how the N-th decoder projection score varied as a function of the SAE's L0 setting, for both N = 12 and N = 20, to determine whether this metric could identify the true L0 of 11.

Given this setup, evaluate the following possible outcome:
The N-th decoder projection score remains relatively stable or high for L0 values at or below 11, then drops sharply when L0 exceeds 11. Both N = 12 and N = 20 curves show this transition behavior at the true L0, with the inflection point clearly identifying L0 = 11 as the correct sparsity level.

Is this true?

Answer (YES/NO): NO